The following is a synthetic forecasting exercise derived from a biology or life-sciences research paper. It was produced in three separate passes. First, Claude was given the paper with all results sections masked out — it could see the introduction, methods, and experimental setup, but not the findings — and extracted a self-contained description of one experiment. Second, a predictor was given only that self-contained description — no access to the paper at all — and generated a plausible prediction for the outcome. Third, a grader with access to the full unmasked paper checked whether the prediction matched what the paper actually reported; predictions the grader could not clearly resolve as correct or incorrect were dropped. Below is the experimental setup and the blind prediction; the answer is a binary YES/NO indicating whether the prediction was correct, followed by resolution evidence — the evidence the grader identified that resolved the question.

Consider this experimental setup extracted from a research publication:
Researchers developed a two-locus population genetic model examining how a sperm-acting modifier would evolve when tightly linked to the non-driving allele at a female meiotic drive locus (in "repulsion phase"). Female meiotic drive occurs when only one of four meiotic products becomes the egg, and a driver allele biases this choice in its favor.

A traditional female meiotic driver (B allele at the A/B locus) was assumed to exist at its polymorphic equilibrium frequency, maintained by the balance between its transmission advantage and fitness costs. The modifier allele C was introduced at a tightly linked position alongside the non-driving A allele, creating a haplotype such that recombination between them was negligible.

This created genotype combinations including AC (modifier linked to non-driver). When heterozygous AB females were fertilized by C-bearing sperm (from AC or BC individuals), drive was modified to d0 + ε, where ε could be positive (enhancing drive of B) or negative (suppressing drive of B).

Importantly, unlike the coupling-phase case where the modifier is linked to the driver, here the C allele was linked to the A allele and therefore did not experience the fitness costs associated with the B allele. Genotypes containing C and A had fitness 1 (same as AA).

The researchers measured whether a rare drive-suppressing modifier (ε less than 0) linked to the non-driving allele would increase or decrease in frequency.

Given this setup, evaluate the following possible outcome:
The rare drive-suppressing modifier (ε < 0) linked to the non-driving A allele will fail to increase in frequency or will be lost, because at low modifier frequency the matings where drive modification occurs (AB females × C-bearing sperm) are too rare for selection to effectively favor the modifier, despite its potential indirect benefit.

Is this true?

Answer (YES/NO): NO